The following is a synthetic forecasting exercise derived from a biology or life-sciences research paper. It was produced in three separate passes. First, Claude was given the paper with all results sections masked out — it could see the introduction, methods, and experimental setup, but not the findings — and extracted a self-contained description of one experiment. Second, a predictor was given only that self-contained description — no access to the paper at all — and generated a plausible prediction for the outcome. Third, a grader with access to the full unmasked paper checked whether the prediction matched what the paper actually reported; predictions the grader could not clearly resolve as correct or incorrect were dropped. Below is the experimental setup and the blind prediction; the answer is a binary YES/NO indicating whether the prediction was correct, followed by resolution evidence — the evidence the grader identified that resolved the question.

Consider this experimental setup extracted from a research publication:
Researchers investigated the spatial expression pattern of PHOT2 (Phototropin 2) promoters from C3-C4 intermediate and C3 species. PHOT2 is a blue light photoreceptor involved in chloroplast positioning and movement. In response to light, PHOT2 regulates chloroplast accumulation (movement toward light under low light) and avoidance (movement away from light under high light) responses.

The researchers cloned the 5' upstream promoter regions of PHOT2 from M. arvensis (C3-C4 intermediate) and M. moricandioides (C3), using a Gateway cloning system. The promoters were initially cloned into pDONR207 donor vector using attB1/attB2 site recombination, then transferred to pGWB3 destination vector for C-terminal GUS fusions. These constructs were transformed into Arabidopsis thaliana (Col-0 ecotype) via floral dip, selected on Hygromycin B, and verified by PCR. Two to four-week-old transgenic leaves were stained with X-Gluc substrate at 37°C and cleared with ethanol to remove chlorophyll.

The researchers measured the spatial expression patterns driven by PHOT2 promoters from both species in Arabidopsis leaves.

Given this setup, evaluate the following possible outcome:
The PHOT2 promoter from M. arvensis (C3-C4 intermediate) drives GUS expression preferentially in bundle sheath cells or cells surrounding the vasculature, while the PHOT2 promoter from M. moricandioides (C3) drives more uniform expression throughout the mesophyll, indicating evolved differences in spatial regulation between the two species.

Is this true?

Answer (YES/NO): NO